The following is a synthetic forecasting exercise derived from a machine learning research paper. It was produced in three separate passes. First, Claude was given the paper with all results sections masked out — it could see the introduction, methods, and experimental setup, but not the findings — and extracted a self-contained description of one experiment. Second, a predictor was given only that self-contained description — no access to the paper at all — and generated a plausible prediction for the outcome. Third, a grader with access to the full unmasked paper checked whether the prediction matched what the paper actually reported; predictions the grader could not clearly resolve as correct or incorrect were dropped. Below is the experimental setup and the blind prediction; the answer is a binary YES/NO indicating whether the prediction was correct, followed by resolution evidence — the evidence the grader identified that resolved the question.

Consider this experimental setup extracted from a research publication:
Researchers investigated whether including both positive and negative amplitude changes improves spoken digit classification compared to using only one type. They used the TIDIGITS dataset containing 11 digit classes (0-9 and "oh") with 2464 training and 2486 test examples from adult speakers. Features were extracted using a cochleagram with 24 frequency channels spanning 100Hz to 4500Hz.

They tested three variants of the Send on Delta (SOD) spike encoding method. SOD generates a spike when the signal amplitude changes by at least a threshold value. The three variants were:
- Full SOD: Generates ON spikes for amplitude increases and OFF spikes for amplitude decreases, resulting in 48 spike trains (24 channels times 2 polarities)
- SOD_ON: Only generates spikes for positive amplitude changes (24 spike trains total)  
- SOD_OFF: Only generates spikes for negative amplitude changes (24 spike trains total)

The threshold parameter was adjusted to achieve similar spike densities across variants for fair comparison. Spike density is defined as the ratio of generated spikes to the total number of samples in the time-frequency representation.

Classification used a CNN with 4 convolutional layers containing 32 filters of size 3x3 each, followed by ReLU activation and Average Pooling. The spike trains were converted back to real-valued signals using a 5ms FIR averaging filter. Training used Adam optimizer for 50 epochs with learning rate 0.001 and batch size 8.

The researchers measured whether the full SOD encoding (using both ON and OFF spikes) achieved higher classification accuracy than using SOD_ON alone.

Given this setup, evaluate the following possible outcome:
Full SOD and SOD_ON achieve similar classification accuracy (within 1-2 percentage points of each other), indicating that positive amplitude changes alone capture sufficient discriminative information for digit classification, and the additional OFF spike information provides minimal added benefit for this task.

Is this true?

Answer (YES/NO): YES